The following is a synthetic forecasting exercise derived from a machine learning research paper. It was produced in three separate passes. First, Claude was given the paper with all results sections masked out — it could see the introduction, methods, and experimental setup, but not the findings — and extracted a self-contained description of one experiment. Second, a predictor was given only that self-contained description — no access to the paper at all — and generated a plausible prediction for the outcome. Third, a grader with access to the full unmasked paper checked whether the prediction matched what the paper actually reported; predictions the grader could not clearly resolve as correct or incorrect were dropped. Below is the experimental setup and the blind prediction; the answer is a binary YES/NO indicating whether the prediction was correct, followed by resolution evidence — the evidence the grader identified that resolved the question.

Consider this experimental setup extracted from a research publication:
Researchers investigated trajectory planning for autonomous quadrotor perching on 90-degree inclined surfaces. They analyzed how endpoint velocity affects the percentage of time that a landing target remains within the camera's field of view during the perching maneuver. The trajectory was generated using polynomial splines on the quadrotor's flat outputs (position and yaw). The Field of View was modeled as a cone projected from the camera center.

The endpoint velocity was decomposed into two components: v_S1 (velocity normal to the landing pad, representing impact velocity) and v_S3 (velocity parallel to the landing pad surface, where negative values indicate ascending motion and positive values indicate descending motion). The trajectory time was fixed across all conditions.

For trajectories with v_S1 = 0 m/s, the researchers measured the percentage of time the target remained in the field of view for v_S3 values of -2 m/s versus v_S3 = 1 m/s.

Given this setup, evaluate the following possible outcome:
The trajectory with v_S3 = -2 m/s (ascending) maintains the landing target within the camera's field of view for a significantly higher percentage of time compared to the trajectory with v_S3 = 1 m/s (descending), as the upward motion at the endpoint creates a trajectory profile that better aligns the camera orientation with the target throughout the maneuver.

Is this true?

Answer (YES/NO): YES